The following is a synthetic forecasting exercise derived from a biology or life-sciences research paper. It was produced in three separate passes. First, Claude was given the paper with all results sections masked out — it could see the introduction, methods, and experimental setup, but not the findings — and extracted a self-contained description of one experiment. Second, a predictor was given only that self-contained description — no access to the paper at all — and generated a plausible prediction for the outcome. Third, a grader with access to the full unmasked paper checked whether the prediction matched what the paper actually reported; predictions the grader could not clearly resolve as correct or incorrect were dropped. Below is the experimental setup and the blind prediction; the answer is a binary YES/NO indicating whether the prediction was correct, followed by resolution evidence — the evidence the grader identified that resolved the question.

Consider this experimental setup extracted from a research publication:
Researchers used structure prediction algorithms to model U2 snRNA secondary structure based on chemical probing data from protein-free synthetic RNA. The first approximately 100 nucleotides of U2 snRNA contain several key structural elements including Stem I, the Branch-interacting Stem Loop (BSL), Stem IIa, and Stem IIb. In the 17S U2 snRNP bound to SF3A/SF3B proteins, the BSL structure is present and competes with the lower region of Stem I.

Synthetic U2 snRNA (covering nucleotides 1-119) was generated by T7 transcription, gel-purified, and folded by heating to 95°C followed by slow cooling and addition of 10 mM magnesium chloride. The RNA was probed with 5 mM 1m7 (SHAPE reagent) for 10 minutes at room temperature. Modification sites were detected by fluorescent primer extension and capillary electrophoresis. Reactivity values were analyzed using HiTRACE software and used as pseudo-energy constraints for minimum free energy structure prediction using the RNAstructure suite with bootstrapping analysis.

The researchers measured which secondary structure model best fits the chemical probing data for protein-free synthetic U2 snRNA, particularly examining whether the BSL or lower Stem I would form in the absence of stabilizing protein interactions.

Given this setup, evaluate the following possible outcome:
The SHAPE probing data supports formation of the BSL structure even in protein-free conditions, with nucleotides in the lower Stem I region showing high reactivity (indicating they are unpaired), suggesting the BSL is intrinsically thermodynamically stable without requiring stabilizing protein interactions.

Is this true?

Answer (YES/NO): NO